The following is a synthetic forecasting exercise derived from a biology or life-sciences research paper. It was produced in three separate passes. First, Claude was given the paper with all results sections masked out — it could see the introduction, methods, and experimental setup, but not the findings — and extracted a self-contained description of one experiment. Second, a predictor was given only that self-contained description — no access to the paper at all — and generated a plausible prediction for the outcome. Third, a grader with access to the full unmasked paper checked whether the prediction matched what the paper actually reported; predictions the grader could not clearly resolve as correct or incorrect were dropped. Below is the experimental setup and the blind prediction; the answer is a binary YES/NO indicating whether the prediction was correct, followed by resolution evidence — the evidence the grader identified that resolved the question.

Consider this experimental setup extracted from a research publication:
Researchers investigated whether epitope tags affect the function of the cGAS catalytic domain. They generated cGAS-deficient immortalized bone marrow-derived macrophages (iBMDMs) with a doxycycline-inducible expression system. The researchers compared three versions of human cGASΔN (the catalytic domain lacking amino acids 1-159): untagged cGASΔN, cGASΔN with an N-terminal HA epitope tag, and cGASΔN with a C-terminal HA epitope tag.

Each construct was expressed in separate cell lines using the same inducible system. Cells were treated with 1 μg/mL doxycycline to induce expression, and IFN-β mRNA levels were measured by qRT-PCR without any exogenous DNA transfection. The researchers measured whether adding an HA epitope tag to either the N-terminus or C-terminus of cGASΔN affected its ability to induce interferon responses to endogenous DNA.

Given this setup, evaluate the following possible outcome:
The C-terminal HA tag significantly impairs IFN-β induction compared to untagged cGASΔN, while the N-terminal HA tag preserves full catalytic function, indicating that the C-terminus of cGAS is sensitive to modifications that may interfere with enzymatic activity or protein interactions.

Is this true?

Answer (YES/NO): NO